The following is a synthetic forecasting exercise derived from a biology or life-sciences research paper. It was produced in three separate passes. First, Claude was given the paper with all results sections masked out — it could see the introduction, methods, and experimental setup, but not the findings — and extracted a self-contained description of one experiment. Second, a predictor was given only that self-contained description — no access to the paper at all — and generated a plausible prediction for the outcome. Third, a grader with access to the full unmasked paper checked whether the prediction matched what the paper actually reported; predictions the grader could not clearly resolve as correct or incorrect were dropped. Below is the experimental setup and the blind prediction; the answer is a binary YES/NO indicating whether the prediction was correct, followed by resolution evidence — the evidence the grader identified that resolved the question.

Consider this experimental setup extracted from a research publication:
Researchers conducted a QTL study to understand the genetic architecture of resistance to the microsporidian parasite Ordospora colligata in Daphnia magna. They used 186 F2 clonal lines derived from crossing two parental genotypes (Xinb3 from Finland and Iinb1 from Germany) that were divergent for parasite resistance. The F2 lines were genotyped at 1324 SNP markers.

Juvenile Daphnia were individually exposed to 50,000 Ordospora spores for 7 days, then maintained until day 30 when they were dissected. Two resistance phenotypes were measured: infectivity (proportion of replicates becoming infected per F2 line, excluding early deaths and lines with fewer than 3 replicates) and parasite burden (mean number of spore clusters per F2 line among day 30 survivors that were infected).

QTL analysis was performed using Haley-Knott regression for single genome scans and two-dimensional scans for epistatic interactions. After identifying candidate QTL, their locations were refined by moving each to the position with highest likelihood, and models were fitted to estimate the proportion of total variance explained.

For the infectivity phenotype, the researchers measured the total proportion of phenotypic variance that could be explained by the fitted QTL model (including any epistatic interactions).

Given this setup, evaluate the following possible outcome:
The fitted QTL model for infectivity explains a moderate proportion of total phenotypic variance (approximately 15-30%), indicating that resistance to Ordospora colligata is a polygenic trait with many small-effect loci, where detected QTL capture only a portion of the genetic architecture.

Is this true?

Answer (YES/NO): NO